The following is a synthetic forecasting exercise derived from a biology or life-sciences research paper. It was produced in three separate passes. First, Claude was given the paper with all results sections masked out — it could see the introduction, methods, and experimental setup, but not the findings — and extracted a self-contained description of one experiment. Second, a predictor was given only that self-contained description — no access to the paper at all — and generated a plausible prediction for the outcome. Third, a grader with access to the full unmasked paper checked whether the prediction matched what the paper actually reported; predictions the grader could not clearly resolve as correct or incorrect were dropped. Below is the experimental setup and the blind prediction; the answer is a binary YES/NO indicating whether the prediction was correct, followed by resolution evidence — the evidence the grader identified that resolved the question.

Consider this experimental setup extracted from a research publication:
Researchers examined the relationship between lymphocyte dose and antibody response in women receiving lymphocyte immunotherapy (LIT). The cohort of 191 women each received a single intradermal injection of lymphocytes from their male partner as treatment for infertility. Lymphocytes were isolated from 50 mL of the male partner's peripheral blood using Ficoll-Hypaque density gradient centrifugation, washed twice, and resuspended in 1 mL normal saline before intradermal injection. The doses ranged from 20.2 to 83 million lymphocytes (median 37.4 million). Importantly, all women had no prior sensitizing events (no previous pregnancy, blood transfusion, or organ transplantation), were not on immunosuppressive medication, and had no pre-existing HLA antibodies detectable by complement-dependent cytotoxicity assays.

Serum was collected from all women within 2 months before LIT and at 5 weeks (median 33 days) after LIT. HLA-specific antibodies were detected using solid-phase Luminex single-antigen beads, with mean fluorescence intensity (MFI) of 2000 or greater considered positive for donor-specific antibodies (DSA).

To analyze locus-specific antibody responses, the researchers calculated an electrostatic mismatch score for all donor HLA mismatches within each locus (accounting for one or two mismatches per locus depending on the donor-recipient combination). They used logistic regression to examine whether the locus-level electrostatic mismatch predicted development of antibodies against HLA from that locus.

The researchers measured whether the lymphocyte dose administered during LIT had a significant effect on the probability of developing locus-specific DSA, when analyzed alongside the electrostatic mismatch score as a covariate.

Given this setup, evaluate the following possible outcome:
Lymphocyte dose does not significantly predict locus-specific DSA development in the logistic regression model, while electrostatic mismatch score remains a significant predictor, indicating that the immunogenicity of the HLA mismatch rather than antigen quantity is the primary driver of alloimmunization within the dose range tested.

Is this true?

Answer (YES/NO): NO